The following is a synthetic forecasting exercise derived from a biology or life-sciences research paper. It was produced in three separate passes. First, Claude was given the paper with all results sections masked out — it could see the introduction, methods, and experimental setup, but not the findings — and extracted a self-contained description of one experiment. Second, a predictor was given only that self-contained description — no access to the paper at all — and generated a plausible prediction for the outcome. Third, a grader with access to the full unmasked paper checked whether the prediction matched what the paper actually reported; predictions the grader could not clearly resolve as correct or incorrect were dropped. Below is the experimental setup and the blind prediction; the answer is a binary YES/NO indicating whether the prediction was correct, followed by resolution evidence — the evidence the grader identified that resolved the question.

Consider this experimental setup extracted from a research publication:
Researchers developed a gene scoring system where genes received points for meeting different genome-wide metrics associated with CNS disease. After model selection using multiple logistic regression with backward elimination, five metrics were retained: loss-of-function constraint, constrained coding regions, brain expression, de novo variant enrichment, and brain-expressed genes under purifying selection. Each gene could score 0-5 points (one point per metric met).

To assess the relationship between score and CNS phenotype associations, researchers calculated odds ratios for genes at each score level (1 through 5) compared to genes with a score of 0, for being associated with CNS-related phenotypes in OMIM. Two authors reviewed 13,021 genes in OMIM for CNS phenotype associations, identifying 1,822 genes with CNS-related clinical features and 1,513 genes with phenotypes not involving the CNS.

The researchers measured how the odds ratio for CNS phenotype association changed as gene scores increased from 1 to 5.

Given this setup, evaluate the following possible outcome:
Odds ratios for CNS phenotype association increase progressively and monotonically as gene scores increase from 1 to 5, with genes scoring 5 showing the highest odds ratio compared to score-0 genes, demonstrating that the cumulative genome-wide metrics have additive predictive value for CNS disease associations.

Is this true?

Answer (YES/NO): YES